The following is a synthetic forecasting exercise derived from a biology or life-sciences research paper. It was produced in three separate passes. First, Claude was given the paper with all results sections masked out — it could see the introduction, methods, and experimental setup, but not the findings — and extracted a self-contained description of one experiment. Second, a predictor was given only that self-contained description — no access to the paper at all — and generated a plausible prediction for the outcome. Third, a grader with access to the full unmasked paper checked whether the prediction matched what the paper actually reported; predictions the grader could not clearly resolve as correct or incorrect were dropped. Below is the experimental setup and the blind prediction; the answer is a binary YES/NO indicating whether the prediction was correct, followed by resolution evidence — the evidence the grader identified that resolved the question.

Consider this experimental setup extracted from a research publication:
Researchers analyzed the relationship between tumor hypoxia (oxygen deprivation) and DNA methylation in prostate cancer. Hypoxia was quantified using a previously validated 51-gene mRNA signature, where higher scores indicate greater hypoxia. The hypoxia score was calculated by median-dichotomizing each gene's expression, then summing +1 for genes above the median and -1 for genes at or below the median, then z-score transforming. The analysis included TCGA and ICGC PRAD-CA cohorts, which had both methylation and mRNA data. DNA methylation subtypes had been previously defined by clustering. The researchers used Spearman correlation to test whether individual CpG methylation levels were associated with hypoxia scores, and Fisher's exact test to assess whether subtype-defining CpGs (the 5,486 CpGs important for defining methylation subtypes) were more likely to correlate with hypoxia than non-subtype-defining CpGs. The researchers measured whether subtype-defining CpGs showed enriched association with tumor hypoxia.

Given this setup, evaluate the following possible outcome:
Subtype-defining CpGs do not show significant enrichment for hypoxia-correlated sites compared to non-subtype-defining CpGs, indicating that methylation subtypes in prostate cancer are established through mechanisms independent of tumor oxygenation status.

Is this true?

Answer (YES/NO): NO